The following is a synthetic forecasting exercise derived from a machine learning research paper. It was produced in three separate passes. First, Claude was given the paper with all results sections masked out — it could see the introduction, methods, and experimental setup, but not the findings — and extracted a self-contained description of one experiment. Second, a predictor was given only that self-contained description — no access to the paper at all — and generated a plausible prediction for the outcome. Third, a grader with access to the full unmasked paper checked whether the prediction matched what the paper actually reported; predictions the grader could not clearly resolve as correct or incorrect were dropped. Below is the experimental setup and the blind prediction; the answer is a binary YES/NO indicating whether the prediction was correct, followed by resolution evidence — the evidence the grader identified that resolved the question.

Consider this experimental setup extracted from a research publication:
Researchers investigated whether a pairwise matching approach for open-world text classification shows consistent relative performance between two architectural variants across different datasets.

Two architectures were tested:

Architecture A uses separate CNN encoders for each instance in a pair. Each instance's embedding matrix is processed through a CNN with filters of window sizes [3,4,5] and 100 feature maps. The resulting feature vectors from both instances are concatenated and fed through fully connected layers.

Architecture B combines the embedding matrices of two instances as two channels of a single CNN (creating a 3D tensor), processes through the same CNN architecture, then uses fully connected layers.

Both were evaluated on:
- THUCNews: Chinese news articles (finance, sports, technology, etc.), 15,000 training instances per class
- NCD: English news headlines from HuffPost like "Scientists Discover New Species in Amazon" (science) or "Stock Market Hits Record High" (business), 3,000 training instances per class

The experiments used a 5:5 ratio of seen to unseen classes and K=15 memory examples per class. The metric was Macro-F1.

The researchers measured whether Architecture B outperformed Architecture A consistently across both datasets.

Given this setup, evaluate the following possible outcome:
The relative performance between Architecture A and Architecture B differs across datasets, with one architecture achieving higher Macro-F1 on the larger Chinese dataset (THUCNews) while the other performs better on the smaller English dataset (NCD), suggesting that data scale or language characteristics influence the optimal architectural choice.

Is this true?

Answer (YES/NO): YES